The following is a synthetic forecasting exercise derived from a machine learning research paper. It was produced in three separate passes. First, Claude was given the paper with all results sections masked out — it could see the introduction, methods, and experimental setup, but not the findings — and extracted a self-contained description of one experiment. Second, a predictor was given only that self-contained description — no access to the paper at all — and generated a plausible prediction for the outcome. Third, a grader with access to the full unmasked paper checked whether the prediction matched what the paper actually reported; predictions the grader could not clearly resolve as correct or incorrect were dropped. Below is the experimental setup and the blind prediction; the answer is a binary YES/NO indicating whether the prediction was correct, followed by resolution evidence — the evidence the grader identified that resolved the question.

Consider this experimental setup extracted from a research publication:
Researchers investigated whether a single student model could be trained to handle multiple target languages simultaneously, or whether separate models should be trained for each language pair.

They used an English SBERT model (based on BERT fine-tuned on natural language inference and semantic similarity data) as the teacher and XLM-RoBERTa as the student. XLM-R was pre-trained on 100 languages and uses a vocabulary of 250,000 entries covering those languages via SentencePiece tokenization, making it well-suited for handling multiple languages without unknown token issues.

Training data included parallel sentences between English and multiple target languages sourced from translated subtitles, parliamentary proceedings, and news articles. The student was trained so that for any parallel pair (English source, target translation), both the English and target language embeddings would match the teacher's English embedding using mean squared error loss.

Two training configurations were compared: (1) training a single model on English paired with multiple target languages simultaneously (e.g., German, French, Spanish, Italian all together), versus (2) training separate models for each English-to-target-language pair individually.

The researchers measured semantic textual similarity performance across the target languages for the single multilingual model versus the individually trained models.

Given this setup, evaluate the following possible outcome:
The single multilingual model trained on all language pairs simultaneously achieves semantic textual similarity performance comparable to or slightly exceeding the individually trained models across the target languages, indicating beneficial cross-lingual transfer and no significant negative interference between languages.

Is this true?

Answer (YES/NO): NO